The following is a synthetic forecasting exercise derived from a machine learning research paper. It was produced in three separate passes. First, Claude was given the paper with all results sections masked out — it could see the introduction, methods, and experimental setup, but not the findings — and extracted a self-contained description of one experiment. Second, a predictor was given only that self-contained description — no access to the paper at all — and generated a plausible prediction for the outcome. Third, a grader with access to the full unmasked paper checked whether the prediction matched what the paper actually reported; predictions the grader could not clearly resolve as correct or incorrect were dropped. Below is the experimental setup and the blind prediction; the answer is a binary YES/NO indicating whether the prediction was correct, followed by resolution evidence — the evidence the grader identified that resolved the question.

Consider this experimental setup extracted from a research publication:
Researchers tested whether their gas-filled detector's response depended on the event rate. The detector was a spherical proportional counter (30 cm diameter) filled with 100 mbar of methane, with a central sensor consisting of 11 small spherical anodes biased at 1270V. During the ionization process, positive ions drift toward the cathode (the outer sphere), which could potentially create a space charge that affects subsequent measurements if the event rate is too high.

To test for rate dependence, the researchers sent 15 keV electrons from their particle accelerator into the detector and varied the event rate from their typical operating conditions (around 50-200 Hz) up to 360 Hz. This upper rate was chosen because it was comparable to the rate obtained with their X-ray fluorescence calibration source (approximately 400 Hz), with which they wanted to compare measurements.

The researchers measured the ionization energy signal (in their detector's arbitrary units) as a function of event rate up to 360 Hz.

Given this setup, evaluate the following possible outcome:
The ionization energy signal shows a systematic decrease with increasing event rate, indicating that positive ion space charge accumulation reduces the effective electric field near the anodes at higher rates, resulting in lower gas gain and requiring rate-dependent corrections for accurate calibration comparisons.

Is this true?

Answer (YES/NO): NO